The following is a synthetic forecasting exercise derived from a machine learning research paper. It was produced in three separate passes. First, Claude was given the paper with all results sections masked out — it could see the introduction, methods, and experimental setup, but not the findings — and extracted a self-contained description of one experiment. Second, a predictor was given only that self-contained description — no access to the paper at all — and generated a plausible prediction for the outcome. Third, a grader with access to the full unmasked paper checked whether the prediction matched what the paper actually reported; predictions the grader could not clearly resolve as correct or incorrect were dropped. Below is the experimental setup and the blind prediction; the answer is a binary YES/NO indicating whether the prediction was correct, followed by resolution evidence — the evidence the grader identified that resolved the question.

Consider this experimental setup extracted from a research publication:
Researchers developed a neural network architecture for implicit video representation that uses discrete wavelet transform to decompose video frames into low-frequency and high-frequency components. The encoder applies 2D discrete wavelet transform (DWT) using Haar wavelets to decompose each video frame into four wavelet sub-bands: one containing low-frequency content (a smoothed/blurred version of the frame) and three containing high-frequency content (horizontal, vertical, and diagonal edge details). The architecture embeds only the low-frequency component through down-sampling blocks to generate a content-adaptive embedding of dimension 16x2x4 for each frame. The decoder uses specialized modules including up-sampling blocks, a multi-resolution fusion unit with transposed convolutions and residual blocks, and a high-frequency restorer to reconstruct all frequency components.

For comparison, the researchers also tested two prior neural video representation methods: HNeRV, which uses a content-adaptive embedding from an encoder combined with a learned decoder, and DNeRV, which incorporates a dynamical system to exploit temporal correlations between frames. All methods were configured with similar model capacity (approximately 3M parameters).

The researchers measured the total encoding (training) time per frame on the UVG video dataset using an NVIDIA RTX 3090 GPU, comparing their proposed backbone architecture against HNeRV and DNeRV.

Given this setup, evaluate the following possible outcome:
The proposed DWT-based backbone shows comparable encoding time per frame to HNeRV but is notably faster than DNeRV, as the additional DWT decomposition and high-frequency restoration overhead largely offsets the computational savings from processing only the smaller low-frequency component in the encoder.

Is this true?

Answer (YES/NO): NO